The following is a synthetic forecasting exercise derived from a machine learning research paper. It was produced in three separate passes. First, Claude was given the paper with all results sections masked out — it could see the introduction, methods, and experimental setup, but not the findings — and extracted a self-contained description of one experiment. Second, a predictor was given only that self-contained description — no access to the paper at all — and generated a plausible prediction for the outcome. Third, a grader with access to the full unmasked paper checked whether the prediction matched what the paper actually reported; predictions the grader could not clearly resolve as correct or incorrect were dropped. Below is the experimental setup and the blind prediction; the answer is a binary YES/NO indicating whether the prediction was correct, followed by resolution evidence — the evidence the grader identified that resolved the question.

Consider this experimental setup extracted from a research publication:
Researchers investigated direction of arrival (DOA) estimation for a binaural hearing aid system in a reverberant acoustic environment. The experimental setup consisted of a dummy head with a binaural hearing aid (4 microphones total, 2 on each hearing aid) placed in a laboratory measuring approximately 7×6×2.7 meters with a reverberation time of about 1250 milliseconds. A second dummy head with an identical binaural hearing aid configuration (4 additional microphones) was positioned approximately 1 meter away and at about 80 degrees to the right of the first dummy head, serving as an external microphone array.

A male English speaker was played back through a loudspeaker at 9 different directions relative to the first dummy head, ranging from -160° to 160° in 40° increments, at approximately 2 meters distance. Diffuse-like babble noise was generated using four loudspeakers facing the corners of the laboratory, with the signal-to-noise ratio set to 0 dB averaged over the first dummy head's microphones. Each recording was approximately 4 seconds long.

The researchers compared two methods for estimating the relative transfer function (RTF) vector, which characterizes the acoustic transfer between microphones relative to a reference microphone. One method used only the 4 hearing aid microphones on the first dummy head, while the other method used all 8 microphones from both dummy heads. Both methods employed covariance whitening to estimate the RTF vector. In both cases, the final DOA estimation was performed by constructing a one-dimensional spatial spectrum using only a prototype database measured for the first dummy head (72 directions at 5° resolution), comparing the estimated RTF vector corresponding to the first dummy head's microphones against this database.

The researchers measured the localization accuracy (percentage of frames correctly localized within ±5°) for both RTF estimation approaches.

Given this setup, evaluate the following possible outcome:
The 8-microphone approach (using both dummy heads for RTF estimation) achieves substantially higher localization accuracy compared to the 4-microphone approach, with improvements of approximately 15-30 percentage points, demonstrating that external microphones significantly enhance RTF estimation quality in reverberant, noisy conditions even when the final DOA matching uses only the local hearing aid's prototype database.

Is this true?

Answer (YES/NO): NO